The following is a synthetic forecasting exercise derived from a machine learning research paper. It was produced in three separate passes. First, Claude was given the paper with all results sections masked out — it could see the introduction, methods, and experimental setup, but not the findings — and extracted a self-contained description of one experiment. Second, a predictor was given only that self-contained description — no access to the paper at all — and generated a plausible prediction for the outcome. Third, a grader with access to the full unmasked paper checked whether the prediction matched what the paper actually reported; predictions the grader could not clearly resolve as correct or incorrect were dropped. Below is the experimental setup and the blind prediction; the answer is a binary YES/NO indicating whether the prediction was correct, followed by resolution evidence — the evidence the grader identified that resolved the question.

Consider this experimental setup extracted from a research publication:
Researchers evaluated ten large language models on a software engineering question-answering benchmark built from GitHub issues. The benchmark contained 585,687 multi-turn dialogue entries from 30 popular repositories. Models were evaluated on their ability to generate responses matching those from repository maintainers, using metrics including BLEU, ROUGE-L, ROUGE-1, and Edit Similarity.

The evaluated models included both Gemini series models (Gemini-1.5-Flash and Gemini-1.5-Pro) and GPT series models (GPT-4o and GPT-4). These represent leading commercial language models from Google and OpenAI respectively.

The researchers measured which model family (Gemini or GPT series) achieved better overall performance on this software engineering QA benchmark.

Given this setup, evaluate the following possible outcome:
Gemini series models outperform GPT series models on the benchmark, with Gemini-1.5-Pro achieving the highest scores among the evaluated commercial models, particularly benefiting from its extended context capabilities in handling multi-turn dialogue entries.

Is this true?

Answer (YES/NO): NO